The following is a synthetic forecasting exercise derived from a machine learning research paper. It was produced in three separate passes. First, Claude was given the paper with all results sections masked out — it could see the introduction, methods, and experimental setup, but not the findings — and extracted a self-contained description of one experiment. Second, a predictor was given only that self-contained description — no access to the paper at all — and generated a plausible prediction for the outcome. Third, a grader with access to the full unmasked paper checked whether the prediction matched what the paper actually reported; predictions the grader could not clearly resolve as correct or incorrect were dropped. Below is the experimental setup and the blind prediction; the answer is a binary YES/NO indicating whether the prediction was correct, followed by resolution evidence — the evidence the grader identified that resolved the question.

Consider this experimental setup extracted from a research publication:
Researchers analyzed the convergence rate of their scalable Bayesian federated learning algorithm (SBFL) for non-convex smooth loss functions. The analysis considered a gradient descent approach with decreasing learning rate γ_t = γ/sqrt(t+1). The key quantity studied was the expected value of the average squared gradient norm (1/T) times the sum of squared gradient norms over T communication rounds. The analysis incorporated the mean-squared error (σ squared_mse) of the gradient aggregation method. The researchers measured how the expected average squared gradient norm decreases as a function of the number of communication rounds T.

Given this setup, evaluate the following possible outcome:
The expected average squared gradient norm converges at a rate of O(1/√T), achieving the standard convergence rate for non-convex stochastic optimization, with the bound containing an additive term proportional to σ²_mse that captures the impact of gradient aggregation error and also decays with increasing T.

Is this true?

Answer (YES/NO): NO